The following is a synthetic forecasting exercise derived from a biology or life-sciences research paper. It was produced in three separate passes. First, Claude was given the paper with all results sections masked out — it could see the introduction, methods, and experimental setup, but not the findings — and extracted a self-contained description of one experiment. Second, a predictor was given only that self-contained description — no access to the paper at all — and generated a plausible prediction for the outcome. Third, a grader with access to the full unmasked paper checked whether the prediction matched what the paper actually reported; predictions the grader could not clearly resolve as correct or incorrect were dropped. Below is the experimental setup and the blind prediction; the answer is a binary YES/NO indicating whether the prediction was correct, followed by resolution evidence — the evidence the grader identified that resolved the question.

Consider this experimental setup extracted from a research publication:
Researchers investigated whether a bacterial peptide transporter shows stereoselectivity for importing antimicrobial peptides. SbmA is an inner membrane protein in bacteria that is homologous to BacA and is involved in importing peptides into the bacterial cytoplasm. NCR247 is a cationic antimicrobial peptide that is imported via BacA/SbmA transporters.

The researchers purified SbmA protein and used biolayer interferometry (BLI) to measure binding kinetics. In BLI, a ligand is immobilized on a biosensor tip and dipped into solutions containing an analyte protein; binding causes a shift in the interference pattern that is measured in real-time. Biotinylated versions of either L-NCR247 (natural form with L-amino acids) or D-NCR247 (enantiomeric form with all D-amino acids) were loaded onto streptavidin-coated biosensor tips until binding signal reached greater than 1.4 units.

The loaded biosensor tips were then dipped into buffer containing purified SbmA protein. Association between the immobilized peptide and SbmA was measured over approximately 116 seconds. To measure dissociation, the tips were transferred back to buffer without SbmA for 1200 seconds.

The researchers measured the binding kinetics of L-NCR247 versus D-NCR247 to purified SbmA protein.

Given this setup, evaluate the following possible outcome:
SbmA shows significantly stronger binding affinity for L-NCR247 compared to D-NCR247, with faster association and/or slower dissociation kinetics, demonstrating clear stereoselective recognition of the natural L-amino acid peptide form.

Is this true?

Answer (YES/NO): NO